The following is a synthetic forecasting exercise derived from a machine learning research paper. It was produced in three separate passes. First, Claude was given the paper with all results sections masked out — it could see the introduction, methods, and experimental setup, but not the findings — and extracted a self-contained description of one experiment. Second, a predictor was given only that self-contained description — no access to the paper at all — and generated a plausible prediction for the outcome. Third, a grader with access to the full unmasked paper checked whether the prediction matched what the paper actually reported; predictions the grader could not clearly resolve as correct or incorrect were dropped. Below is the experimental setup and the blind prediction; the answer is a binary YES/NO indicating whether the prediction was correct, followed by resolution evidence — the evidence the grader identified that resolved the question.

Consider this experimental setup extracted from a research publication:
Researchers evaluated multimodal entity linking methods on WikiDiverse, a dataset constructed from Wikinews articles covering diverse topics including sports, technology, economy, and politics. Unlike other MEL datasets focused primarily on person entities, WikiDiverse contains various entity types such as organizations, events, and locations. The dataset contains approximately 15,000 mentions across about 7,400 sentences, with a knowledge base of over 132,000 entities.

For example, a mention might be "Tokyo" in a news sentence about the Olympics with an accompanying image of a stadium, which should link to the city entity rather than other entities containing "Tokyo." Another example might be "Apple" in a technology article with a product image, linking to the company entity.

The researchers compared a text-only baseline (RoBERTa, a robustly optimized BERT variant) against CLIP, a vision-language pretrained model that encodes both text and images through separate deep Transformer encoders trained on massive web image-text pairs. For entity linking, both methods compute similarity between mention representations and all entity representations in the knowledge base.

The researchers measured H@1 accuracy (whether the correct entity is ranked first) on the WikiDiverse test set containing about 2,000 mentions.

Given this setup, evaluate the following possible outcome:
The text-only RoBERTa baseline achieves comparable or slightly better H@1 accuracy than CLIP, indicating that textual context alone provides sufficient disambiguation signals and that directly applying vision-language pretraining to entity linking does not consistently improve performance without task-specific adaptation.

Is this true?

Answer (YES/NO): NO